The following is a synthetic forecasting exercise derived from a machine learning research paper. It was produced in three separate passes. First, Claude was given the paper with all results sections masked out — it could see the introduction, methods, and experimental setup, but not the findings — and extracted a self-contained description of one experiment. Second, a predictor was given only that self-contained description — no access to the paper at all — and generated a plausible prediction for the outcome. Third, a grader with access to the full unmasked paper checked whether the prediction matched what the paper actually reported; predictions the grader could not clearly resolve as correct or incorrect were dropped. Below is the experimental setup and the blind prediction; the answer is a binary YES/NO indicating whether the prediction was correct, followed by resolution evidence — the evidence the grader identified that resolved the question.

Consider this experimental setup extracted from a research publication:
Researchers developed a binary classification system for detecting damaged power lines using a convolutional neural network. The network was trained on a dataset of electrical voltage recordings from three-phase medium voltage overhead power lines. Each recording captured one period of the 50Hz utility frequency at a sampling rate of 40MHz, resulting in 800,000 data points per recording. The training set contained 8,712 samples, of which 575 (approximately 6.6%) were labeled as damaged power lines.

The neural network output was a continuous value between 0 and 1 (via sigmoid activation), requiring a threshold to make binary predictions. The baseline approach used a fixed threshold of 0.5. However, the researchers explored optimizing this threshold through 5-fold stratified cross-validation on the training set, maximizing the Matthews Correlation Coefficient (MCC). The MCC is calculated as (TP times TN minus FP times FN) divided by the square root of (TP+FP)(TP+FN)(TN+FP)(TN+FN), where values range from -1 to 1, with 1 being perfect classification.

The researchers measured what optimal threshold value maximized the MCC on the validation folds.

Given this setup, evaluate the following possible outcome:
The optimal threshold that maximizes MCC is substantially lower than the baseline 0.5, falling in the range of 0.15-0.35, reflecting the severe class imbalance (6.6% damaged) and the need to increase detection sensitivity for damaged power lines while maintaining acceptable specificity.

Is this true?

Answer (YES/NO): YES